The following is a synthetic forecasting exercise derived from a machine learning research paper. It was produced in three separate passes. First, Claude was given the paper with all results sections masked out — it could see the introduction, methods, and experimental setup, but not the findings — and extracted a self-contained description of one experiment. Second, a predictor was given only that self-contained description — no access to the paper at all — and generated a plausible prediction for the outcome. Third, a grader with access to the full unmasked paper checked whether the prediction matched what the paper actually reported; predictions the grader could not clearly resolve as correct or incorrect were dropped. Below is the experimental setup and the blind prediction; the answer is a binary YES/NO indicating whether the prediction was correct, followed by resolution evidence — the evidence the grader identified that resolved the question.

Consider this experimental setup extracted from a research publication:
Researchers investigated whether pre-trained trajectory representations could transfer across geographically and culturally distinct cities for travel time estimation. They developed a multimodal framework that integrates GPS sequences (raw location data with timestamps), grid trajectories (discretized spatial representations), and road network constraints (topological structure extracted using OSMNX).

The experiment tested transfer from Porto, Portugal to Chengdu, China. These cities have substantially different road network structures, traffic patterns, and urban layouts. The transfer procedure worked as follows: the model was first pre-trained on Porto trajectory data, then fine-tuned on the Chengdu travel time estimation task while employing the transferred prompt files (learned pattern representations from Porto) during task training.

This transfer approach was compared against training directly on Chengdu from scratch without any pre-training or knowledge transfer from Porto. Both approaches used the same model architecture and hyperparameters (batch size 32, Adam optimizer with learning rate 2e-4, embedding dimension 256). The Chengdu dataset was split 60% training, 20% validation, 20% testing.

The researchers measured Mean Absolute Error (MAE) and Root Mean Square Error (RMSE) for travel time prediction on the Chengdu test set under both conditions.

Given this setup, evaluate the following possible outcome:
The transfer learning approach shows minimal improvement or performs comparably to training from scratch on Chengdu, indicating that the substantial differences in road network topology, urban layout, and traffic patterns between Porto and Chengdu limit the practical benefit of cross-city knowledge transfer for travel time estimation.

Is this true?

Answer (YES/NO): YES